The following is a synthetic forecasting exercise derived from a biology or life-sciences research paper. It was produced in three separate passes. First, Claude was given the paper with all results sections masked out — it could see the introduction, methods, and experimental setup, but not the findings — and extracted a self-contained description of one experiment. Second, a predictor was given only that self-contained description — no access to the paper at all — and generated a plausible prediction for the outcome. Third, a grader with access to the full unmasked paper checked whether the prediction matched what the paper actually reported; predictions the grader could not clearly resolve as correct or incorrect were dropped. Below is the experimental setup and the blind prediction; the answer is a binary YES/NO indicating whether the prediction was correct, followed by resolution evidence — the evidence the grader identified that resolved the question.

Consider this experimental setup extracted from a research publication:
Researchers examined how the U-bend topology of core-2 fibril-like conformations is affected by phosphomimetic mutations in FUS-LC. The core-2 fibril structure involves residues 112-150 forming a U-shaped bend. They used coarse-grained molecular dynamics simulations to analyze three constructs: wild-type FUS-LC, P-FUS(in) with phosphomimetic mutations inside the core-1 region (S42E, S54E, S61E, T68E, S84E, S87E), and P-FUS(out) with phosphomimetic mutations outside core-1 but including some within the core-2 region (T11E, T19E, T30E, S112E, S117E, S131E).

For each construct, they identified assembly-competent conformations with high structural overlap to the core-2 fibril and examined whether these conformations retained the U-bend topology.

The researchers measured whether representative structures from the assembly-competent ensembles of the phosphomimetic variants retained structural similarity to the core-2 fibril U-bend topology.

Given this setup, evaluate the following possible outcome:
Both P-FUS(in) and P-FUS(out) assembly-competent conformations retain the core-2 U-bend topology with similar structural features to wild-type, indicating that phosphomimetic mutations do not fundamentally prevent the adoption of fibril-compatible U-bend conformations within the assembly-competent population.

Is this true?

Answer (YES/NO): YES